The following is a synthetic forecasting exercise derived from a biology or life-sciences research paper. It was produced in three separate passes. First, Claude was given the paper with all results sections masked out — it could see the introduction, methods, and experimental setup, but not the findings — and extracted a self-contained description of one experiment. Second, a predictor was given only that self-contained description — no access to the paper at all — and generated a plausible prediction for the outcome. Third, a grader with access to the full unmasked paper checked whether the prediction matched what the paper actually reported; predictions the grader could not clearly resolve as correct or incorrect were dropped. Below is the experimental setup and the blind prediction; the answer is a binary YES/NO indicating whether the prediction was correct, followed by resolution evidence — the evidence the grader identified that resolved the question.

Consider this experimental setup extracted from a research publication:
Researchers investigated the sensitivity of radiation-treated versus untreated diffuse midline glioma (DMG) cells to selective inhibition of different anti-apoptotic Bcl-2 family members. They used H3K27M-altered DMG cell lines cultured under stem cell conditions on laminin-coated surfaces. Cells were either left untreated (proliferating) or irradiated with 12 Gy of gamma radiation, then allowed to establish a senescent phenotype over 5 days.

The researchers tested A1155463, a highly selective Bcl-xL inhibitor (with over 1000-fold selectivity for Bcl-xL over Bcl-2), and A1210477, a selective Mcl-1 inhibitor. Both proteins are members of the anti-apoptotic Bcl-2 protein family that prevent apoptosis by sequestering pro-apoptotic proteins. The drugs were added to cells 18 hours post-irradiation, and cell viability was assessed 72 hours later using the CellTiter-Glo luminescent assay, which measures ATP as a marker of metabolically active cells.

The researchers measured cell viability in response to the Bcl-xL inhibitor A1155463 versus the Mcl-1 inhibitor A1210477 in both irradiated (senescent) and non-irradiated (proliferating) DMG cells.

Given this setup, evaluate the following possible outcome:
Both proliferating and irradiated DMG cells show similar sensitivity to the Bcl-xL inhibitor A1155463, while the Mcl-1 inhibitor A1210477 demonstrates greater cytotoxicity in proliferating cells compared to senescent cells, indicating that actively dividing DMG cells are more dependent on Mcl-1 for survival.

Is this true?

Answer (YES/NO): NO